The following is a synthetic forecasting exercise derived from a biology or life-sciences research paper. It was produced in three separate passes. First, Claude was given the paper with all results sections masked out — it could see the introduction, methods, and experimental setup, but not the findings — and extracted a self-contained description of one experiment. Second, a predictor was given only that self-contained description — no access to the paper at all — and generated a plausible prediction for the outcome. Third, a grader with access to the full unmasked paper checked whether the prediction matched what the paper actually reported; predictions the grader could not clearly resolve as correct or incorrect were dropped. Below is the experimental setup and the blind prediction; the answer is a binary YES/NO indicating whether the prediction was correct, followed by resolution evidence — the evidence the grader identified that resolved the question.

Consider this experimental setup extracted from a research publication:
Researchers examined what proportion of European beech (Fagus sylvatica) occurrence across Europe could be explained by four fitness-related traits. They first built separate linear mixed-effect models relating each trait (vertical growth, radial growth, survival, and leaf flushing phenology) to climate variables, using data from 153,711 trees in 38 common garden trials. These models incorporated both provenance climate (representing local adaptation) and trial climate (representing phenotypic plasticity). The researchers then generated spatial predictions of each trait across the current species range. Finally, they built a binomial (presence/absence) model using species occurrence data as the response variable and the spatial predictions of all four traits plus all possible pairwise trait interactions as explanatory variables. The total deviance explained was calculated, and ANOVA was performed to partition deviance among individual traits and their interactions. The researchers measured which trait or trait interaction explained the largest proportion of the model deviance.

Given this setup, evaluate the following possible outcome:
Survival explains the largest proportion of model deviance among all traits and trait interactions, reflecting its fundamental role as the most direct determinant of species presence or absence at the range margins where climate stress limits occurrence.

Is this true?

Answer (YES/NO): NO